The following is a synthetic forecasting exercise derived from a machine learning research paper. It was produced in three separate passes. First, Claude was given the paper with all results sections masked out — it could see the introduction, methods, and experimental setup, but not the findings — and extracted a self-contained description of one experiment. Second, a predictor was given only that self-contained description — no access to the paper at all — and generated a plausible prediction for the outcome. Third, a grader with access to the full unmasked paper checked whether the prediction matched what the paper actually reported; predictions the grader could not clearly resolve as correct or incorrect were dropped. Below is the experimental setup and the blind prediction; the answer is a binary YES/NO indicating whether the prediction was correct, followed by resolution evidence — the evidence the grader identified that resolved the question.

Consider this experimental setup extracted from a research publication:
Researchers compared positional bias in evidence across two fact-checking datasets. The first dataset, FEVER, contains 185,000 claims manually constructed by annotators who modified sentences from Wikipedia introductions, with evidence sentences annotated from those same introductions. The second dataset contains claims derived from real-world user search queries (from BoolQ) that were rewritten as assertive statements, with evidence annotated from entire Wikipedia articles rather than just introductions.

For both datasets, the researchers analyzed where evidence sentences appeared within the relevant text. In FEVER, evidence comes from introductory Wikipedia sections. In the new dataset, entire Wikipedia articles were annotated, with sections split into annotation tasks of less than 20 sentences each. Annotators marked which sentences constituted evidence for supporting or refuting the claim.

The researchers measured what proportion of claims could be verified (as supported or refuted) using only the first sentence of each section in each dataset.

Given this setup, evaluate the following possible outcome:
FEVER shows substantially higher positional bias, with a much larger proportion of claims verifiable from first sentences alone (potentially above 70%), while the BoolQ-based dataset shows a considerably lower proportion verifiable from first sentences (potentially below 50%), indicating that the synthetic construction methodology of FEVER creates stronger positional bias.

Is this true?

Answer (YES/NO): NO